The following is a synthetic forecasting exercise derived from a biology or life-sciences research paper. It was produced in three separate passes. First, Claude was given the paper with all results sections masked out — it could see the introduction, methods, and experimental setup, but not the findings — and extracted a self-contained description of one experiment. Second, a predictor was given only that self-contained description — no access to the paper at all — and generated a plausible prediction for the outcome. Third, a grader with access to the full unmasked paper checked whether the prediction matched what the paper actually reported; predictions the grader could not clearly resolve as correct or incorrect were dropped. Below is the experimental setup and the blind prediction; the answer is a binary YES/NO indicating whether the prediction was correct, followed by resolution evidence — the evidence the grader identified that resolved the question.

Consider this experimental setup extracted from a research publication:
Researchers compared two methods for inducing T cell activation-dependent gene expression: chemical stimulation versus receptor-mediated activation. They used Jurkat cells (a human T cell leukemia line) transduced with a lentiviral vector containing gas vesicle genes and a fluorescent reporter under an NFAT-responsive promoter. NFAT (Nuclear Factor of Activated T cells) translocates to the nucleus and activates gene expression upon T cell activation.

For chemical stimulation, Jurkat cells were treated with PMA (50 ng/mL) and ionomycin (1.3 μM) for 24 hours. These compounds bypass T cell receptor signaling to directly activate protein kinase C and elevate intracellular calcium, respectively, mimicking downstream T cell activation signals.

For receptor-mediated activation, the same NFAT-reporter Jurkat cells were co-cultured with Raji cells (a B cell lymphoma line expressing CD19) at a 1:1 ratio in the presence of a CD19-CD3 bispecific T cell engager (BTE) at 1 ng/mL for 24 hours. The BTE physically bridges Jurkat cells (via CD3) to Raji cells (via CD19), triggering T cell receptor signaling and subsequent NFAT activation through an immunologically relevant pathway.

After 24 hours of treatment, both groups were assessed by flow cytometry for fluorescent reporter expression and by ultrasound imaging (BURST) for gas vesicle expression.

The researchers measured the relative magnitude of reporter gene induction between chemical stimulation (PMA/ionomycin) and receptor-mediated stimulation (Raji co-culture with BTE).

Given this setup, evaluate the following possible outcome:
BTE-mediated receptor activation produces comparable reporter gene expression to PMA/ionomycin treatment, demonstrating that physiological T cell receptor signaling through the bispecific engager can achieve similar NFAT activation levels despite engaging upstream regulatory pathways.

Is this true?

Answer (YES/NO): NO